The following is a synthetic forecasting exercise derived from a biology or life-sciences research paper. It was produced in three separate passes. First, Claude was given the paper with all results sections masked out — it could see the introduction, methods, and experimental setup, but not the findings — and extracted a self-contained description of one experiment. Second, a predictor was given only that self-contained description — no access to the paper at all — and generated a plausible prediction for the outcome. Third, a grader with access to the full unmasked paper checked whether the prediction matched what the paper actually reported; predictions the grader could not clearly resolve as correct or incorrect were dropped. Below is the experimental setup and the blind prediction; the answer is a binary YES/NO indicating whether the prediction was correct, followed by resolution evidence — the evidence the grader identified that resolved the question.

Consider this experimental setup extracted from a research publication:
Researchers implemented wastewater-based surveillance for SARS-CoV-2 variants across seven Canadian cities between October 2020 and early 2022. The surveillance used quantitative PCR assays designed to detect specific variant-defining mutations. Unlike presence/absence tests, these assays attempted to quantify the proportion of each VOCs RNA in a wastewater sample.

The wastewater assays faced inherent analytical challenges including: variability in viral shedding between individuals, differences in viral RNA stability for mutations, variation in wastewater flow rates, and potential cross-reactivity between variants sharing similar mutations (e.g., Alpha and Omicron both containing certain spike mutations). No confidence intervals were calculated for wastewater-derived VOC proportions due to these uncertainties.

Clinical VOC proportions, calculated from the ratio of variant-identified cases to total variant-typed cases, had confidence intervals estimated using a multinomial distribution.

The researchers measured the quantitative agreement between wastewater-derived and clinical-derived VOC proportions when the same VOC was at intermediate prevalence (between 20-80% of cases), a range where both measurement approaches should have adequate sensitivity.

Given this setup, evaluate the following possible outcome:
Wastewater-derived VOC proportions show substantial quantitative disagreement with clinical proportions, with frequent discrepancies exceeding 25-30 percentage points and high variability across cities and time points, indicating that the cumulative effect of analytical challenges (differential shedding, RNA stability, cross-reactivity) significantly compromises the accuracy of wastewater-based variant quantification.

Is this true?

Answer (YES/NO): NO